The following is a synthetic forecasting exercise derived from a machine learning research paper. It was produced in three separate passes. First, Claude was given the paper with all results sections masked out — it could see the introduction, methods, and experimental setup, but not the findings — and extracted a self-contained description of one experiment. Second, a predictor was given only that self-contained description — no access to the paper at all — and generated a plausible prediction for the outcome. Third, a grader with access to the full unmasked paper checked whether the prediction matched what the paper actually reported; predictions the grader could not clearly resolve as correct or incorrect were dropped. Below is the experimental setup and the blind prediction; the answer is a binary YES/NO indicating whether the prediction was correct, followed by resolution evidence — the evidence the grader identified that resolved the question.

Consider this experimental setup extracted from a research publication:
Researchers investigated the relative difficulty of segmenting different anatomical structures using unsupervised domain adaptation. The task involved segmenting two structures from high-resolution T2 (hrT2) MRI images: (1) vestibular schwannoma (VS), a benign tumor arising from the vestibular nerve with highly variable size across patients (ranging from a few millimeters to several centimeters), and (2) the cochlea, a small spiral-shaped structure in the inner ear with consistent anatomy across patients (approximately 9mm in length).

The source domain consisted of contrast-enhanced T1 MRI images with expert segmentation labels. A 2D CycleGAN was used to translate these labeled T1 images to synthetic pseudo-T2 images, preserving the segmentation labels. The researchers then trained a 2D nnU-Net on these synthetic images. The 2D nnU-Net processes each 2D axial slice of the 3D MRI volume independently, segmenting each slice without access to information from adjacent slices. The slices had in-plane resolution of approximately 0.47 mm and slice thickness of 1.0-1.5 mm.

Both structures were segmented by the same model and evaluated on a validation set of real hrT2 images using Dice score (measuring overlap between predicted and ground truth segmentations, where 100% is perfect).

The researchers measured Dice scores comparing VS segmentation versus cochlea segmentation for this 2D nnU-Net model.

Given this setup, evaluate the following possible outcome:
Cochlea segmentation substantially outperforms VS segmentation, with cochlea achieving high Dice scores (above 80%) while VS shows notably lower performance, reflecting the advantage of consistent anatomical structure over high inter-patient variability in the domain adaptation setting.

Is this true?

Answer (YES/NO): NO